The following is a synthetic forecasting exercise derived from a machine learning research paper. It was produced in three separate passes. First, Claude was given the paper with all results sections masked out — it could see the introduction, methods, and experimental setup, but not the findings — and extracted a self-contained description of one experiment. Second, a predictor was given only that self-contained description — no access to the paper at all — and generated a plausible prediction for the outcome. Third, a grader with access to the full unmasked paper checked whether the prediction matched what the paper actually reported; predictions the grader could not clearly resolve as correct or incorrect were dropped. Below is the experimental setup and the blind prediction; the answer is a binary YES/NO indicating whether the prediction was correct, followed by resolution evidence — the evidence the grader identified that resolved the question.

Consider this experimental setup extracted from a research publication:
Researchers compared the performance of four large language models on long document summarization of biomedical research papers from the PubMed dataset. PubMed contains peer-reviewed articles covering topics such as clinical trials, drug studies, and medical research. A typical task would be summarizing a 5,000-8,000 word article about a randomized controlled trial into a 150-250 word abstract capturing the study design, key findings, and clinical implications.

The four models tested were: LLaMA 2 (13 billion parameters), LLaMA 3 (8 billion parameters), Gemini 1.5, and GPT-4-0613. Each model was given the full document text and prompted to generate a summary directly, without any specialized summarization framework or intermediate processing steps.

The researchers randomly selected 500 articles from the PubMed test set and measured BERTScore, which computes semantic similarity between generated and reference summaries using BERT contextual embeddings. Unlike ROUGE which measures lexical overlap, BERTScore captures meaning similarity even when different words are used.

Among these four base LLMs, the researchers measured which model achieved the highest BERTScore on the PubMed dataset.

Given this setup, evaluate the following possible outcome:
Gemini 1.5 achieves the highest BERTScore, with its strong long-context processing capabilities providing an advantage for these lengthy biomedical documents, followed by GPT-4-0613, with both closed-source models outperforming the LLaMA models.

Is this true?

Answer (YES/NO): NO